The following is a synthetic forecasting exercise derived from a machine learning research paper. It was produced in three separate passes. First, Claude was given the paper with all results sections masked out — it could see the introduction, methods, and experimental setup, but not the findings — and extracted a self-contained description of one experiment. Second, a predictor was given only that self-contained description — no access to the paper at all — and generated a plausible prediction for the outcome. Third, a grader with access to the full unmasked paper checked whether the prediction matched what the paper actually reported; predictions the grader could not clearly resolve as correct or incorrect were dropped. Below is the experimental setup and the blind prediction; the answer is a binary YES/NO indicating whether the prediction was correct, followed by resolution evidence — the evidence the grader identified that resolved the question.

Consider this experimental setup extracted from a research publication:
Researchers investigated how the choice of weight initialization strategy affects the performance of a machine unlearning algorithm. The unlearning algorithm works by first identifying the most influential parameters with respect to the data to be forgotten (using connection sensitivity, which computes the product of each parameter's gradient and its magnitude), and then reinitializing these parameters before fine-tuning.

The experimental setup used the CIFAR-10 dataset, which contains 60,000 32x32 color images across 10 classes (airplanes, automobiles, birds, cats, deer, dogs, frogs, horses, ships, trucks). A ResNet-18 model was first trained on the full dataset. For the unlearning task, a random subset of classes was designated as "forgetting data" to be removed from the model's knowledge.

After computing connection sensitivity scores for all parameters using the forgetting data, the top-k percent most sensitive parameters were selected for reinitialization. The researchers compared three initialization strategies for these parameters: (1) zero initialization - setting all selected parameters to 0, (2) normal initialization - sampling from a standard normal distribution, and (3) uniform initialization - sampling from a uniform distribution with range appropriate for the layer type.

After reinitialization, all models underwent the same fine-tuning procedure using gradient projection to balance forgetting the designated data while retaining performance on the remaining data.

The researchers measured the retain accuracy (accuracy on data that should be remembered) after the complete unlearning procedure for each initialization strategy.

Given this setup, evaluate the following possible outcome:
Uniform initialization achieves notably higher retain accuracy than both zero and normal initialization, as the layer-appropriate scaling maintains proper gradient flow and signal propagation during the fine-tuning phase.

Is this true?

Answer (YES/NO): NO